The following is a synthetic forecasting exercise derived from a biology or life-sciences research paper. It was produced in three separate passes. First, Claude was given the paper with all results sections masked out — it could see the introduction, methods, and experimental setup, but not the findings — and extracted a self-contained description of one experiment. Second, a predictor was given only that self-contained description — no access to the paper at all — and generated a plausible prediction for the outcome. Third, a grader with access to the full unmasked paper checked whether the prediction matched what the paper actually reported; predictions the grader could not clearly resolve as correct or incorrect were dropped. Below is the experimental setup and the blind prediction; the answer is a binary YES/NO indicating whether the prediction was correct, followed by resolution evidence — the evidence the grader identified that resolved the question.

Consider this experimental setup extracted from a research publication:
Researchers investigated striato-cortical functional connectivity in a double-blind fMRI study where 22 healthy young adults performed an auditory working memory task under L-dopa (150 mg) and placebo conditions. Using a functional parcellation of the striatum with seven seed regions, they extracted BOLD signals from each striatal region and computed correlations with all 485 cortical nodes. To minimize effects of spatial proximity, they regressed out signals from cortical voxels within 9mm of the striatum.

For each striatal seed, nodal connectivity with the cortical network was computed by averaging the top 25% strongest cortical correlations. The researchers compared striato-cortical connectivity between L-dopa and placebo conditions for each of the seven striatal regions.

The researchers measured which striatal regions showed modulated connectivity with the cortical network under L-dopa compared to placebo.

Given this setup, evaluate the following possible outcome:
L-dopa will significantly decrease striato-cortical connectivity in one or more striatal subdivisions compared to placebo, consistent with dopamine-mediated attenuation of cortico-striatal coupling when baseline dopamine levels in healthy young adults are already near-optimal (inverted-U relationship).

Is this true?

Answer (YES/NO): NO